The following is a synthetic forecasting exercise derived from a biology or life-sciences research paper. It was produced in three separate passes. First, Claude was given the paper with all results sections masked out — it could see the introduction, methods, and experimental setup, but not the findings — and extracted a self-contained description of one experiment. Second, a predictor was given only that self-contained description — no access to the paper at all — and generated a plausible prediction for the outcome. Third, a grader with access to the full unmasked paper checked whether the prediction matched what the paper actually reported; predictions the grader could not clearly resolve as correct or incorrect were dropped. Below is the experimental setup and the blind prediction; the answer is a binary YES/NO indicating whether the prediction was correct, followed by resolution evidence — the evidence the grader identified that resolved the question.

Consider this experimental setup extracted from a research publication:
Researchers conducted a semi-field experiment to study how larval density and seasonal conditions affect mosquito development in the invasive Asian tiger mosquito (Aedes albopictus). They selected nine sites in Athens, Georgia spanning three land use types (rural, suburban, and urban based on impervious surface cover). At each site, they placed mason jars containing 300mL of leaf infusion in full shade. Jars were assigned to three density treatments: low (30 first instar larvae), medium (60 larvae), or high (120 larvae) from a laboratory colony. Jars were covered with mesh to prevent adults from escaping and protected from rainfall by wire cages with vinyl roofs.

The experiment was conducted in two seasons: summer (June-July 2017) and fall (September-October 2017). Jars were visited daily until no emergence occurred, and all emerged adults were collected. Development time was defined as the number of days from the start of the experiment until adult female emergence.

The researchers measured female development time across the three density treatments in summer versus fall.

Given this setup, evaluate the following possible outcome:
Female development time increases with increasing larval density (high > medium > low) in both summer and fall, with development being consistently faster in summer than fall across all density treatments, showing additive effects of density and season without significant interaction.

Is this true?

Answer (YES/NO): NO